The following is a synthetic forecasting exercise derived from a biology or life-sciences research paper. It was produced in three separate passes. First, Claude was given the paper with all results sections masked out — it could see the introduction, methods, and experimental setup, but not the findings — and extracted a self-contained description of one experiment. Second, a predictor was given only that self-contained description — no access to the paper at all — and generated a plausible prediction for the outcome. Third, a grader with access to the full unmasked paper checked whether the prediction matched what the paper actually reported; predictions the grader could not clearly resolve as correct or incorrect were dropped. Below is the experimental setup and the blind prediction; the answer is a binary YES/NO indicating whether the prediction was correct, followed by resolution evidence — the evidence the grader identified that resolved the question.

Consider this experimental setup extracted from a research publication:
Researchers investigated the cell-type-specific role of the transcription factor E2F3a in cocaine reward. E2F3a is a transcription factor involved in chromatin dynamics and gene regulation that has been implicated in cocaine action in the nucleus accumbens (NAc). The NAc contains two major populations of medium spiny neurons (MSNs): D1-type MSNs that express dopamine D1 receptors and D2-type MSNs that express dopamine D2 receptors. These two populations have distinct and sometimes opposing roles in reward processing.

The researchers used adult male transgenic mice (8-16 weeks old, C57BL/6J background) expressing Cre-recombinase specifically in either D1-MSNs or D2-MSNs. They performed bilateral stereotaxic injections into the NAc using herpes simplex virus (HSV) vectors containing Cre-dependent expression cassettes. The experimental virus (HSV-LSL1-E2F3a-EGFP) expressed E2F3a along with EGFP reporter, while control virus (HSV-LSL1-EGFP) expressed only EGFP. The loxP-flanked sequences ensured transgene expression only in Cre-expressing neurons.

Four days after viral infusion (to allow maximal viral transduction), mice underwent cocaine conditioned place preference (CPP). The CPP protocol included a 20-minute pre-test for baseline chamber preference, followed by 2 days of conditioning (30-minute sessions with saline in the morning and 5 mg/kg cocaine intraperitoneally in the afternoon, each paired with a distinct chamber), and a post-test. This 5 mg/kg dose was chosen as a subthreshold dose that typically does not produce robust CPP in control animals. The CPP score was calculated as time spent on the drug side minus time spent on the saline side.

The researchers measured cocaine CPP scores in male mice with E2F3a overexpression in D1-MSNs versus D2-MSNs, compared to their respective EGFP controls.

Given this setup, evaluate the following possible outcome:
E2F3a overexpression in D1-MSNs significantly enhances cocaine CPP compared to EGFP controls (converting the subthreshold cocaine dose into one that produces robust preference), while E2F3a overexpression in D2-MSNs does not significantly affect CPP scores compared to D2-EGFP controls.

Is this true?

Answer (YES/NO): NO